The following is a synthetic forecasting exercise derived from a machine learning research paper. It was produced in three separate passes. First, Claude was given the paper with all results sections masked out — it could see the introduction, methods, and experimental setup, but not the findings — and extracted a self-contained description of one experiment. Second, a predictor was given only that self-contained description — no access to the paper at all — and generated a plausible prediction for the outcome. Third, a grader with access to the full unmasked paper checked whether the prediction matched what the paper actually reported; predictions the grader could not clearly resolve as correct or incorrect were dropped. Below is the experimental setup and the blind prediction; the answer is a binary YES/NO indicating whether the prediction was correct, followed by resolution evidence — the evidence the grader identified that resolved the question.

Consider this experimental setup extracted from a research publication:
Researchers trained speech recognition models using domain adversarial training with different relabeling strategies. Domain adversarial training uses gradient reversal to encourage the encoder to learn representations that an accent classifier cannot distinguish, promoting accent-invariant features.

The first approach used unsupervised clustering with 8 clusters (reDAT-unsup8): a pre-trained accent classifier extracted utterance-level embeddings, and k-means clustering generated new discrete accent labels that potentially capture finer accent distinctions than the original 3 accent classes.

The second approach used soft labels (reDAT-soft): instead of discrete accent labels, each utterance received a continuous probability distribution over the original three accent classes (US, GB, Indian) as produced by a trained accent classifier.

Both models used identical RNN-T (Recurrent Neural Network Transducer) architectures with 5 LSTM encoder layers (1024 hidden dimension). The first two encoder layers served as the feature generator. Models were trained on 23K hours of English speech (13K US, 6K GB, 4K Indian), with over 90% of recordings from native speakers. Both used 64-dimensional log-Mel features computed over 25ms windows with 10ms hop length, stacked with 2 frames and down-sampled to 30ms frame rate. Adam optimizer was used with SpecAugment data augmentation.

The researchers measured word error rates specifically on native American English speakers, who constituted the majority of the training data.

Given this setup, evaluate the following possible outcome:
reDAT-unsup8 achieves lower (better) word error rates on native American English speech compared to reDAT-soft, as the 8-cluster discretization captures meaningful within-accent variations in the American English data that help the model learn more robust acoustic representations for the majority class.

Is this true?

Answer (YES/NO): YES